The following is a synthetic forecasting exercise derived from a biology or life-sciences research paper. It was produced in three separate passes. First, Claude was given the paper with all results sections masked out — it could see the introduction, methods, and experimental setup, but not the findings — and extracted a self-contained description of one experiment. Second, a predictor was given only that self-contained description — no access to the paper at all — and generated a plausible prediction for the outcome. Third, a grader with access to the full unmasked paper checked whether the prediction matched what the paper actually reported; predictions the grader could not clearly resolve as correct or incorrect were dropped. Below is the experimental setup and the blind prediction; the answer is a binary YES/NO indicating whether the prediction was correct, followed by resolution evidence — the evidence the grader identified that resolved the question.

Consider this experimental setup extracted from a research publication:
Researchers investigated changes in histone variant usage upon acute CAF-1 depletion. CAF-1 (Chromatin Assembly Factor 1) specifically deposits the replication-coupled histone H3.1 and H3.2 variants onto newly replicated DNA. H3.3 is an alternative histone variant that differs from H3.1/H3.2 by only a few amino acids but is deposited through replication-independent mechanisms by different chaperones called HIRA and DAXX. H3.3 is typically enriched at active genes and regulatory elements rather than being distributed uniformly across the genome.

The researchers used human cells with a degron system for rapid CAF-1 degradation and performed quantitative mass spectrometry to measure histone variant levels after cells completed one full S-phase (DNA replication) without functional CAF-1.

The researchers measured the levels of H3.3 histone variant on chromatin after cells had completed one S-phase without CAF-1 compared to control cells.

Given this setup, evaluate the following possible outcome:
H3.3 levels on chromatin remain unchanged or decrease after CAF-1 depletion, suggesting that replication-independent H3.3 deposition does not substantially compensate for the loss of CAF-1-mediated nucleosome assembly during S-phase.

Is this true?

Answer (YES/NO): NO